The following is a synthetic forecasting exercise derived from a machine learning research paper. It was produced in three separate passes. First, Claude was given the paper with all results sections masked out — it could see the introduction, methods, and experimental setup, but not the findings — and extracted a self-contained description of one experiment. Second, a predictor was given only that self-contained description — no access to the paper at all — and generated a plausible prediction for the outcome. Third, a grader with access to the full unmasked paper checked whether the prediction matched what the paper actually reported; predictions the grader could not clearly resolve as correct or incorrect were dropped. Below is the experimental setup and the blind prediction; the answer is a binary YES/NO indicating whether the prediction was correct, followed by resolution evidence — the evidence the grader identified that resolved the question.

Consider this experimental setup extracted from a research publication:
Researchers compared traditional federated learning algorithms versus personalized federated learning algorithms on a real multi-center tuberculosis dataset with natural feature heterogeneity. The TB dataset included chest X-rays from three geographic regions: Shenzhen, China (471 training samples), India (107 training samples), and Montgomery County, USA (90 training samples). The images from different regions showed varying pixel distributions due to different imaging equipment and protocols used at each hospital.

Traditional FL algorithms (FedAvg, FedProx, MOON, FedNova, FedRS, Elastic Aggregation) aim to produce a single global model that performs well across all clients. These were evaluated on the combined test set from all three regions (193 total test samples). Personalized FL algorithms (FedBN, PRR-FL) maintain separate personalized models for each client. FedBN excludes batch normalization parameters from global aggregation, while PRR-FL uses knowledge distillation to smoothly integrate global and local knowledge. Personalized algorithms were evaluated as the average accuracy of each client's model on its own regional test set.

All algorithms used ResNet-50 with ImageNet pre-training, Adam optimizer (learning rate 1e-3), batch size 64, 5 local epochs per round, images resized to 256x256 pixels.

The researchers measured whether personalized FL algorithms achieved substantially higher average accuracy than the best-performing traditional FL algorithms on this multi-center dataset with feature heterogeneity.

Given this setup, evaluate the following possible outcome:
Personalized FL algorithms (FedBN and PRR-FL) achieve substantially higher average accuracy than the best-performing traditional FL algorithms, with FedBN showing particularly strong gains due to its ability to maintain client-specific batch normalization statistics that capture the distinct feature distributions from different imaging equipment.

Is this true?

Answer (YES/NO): NO